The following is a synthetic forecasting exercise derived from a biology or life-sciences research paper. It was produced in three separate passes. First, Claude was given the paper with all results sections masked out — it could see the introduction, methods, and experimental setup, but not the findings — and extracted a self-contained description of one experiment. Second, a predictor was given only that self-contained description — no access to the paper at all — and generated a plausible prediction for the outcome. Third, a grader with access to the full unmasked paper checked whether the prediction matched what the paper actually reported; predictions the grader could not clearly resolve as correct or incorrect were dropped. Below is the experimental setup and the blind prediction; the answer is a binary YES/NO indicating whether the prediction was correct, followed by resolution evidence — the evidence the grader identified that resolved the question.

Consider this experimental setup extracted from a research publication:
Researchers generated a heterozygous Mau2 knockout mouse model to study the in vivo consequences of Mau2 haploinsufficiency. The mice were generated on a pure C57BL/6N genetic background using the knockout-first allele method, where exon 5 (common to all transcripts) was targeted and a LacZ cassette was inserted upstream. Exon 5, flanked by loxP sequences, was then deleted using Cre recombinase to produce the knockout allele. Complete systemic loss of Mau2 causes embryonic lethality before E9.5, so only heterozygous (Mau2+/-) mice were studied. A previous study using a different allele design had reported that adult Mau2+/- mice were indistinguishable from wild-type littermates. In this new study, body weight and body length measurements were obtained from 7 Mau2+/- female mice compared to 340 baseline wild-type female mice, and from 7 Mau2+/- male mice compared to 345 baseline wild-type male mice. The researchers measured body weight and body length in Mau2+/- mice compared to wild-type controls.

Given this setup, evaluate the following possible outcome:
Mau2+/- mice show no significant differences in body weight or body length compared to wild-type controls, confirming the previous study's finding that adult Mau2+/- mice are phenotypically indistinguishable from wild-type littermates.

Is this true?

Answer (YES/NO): NO